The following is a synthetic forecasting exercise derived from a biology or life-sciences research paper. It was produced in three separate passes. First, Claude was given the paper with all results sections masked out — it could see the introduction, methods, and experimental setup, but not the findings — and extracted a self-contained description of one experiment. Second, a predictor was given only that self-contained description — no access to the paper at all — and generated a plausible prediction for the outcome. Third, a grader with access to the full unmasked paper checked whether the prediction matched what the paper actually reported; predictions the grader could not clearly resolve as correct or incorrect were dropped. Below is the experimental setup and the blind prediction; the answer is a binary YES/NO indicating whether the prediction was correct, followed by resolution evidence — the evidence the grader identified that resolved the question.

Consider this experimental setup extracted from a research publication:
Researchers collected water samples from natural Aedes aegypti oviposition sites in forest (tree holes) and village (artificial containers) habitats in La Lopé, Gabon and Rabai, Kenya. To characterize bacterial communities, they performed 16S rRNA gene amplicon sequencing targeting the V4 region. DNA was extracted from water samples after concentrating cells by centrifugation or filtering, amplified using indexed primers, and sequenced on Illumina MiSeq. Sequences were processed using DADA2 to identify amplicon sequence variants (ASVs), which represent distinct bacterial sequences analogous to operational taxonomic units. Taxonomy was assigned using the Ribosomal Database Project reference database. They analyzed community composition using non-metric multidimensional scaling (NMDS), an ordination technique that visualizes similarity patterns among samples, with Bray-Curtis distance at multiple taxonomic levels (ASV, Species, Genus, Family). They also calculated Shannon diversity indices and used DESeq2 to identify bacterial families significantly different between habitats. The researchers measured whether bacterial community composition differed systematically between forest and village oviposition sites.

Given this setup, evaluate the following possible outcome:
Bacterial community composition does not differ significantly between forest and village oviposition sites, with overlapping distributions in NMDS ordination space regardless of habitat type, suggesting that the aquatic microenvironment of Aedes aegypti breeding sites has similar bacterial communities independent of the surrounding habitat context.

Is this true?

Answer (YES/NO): NO